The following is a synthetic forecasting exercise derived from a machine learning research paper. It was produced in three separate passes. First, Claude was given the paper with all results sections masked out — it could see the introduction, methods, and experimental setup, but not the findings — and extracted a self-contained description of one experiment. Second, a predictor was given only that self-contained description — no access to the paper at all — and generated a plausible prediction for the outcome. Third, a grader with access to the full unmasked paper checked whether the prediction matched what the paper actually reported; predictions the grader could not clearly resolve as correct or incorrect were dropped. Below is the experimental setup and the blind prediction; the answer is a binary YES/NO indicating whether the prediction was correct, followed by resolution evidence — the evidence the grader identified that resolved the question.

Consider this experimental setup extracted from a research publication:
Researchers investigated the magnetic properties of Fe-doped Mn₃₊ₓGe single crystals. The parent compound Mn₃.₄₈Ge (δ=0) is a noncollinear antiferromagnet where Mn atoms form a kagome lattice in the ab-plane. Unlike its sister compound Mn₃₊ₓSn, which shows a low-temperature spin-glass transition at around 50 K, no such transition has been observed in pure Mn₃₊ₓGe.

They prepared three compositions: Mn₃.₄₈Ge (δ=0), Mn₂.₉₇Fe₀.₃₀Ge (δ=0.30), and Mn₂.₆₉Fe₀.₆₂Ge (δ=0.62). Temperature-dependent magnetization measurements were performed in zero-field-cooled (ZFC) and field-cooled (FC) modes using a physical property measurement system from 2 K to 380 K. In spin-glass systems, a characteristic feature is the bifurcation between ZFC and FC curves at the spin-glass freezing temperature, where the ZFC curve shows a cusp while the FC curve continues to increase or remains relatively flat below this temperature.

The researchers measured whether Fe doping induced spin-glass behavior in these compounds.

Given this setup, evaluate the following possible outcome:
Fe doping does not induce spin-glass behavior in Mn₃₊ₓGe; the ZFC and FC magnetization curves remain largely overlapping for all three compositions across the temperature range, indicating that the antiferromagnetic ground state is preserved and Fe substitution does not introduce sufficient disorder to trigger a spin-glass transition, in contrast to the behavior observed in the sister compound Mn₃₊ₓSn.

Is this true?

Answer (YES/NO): NO